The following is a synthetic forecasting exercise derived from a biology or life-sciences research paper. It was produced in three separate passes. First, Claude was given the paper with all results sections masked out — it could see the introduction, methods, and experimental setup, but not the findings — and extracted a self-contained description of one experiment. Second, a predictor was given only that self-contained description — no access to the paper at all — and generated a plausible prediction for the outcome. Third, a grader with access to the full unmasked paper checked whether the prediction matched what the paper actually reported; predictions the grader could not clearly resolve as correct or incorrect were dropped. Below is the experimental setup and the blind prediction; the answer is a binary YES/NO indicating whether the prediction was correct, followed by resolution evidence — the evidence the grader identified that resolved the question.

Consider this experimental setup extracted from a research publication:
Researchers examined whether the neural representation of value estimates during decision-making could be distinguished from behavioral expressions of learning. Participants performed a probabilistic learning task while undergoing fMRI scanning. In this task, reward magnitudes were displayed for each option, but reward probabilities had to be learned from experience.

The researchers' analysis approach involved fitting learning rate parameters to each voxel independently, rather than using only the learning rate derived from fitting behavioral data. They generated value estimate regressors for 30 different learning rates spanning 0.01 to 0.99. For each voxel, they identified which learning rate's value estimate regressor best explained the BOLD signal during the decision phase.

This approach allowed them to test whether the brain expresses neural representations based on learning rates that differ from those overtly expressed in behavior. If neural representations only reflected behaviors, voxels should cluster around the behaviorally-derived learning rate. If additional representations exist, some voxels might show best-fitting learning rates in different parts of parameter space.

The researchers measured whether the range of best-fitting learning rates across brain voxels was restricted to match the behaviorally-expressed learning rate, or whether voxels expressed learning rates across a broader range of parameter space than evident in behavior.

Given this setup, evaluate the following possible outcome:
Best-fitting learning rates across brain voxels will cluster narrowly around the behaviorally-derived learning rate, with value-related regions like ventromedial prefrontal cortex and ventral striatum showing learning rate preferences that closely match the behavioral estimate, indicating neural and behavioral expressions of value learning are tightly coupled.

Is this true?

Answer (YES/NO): NO